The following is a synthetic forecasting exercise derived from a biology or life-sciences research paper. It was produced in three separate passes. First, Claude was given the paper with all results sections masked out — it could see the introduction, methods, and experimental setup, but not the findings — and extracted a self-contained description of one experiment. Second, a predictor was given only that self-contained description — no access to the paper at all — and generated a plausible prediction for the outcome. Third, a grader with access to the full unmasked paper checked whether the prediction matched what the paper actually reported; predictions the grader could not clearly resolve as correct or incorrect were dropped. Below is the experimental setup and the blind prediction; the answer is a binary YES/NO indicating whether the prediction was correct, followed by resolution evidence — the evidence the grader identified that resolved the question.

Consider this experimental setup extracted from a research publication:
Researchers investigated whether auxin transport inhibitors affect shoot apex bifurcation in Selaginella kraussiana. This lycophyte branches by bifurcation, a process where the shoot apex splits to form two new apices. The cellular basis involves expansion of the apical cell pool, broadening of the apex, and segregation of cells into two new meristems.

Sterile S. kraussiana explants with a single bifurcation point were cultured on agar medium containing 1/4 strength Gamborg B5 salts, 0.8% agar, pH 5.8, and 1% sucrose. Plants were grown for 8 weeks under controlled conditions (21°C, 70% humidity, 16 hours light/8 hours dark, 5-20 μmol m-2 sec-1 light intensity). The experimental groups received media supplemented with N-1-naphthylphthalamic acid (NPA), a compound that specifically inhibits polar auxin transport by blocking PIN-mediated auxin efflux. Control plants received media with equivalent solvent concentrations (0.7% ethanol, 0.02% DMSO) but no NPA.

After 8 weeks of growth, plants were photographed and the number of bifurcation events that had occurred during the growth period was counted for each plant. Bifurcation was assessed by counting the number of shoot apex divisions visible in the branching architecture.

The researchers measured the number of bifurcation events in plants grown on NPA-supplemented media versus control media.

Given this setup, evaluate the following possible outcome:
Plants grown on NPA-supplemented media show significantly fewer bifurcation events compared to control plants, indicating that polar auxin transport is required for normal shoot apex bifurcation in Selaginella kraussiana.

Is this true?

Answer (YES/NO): YES